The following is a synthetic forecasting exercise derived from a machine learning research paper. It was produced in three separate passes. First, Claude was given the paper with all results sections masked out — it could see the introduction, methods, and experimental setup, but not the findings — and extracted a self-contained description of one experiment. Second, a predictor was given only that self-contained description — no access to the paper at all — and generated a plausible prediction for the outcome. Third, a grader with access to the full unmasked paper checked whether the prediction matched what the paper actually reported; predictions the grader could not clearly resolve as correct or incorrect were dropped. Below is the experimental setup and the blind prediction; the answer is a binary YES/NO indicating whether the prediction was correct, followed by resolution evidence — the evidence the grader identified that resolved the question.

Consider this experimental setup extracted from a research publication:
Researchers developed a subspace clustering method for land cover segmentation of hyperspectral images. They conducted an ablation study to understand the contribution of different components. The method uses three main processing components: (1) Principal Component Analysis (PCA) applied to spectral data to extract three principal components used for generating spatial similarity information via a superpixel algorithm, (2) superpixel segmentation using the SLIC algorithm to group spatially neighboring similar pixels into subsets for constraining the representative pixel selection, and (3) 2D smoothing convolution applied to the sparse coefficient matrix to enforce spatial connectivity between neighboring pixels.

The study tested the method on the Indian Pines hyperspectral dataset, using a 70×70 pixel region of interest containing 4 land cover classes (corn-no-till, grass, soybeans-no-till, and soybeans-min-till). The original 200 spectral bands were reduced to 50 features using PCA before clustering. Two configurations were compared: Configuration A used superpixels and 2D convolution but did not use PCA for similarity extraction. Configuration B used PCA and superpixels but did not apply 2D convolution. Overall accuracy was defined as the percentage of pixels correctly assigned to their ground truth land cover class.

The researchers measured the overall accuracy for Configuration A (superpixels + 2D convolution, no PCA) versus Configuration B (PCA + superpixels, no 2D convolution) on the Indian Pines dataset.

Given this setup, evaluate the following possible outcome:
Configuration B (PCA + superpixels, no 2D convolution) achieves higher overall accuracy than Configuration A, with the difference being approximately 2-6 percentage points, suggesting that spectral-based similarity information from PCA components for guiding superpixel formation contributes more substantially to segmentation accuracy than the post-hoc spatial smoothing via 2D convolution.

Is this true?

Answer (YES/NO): NO